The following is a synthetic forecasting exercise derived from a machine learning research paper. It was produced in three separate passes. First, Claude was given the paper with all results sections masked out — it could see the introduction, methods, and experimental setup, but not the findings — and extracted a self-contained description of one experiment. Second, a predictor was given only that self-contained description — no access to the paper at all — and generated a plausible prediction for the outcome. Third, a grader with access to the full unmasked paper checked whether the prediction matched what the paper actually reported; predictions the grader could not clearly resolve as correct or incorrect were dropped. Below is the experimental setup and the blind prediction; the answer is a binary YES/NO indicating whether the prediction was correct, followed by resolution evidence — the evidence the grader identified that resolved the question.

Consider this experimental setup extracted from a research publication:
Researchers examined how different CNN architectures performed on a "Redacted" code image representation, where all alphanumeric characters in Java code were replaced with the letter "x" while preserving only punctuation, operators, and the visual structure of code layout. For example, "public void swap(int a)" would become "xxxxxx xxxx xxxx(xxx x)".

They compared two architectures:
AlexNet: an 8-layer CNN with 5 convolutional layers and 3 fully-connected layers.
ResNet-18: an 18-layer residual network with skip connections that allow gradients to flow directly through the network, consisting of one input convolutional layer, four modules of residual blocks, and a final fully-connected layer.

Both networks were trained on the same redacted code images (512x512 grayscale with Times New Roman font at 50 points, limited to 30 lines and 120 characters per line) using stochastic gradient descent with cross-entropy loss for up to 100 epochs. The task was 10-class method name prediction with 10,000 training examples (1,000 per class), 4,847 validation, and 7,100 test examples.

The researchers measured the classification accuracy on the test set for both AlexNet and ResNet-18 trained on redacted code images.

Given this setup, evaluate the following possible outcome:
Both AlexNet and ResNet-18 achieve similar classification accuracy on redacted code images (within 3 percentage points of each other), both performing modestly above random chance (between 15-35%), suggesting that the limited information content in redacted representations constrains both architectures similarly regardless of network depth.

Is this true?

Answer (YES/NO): NO